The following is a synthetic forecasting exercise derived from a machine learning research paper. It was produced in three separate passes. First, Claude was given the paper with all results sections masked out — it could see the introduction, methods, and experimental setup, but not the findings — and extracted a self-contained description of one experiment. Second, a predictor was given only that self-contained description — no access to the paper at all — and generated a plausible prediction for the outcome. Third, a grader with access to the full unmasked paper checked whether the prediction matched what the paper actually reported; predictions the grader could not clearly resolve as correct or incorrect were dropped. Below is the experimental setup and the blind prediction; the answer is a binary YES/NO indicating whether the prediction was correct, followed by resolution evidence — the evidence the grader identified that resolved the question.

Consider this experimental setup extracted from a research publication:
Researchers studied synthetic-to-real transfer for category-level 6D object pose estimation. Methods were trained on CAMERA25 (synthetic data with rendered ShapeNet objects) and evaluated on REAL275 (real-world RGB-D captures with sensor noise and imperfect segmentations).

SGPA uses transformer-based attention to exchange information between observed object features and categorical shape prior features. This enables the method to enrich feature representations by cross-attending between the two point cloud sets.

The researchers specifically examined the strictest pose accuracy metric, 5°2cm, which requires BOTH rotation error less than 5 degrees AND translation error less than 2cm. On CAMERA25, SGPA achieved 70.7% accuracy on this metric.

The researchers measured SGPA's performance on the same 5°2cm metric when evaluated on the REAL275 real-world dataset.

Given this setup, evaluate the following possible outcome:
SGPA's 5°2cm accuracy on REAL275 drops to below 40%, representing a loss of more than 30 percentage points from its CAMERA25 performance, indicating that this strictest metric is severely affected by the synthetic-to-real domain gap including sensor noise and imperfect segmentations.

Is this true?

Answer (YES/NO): YES